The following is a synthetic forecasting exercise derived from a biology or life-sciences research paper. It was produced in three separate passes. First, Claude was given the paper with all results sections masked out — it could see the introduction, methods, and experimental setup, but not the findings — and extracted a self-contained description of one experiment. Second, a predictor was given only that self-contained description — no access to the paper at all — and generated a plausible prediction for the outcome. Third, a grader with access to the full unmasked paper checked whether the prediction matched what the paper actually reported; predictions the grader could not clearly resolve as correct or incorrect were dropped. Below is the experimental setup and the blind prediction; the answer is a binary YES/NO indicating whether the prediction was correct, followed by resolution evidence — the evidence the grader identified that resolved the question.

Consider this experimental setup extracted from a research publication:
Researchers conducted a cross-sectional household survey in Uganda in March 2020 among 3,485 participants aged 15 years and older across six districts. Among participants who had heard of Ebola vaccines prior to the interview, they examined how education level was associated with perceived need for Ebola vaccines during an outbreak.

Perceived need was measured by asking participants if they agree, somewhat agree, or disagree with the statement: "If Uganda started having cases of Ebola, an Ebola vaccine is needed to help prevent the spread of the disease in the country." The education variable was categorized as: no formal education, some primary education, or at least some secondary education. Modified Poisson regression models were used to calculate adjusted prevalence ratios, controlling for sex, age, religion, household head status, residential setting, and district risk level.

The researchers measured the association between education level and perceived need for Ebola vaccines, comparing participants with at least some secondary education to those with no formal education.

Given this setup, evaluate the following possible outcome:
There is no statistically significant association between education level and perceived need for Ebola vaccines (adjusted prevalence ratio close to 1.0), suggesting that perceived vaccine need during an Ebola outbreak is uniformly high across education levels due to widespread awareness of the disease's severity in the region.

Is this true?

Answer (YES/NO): NO